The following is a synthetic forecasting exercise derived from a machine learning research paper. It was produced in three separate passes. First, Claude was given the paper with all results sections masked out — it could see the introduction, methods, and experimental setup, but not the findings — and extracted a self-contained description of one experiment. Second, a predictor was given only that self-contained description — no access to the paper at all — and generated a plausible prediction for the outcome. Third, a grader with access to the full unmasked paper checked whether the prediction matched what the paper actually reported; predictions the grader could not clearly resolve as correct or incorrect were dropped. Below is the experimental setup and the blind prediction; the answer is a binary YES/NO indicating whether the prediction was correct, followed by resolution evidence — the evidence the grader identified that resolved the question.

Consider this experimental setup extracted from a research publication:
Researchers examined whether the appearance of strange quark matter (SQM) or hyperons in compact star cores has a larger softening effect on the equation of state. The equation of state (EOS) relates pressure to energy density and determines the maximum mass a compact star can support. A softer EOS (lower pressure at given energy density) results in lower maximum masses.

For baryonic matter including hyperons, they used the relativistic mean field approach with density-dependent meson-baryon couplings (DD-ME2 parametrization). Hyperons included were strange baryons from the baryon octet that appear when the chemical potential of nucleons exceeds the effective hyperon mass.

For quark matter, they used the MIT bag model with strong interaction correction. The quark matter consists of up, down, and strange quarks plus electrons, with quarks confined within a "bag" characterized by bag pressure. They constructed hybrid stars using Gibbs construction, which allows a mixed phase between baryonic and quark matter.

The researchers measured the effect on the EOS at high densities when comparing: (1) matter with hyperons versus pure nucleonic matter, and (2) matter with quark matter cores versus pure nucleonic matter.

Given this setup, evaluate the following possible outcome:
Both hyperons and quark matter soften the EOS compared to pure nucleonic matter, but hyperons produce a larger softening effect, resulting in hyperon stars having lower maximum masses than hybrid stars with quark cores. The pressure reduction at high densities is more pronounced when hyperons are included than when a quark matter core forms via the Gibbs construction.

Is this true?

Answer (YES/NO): NO